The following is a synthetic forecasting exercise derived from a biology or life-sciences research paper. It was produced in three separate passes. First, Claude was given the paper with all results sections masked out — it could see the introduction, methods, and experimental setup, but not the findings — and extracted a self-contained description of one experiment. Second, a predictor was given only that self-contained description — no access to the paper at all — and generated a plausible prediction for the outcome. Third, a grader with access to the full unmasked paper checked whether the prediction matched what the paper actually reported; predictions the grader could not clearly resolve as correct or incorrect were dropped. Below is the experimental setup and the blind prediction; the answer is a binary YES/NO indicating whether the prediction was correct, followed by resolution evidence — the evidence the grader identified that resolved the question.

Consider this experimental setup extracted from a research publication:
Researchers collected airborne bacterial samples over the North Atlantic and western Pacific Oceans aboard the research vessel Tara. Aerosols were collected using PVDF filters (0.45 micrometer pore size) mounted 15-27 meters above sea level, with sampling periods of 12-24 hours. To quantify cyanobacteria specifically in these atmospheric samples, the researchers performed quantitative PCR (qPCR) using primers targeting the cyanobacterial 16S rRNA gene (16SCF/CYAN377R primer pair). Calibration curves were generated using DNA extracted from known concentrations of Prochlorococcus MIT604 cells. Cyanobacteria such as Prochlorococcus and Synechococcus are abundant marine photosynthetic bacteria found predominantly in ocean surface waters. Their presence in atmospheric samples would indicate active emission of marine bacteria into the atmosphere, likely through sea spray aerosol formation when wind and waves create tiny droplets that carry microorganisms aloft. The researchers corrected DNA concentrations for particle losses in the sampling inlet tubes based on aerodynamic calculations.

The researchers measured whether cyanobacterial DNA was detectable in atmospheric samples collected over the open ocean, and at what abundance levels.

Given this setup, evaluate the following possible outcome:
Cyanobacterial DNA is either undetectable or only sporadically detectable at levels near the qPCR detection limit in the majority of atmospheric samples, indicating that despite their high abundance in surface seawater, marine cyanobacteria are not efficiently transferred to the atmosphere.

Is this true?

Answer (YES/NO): NO